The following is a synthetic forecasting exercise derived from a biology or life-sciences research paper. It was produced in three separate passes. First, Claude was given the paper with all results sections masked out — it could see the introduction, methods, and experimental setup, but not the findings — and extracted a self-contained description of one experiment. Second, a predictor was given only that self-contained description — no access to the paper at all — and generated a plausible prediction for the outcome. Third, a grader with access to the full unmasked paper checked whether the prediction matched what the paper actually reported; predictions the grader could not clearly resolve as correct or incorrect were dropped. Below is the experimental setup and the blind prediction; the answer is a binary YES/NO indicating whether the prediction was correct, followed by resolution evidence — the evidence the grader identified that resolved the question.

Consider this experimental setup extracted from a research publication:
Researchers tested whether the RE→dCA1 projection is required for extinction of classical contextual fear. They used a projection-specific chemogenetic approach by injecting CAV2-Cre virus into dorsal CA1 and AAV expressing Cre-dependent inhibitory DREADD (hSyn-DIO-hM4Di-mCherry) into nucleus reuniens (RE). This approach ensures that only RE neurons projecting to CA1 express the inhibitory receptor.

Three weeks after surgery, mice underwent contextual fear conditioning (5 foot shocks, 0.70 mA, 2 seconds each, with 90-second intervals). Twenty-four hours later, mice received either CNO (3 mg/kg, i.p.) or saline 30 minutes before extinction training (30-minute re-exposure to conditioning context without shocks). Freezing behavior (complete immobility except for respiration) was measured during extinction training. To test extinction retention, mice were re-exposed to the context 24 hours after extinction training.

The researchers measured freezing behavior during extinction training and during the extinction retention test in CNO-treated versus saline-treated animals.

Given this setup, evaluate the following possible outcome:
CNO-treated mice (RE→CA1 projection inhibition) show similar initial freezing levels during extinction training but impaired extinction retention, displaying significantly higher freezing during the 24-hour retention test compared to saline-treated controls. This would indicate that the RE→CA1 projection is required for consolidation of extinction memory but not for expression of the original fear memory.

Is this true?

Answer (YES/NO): YES